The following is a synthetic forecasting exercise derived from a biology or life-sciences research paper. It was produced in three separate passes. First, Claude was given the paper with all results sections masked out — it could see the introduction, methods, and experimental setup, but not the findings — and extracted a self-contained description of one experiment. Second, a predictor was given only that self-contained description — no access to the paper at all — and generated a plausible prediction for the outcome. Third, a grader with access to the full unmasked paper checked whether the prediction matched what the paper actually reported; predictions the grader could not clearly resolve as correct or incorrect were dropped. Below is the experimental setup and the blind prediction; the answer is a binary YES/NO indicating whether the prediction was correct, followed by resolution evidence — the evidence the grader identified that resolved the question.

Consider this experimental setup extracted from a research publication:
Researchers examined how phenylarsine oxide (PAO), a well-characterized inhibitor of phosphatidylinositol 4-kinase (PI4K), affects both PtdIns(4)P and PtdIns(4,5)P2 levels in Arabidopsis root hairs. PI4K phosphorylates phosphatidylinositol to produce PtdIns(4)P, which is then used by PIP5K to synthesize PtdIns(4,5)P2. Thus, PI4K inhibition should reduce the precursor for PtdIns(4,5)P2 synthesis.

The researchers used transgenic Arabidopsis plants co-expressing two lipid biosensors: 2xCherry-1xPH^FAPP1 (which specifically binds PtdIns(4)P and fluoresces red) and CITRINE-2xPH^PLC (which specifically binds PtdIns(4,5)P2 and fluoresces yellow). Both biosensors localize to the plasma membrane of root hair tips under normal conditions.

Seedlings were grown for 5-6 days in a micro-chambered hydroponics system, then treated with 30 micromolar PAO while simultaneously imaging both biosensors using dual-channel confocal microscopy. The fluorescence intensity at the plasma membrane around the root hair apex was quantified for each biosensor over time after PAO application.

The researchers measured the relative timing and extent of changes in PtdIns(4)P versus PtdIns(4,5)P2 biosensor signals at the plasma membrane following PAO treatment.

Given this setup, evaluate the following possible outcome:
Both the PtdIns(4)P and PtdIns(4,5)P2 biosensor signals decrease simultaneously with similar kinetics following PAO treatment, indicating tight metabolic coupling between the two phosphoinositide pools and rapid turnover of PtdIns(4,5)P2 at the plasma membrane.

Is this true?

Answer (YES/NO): NO